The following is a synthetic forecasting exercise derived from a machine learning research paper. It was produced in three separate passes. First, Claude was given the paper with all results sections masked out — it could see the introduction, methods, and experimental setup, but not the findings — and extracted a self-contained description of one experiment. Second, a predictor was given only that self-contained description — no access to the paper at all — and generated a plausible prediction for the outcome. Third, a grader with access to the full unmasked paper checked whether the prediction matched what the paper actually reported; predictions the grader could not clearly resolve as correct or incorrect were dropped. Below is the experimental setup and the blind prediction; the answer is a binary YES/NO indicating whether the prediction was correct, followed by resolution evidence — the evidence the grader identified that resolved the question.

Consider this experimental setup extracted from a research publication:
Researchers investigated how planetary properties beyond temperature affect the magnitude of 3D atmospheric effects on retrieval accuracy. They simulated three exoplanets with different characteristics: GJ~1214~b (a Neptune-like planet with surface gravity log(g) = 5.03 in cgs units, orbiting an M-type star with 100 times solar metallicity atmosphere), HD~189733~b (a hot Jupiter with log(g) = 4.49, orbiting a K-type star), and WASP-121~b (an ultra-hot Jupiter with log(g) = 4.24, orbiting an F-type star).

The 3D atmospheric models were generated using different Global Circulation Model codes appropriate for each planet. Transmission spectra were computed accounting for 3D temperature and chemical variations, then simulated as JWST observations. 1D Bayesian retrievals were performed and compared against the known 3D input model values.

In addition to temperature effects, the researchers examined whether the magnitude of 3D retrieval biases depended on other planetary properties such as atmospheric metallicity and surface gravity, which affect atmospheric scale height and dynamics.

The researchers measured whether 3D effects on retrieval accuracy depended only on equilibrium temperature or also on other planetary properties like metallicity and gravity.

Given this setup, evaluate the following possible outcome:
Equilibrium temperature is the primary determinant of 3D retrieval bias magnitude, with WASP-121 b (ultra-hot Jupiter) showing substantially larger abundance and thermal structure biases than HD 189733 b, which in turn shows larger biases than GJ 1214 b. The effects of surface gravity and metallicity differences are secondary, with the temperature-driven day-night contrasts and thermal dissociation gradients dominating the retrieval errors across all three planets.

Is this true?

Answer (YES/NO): NO